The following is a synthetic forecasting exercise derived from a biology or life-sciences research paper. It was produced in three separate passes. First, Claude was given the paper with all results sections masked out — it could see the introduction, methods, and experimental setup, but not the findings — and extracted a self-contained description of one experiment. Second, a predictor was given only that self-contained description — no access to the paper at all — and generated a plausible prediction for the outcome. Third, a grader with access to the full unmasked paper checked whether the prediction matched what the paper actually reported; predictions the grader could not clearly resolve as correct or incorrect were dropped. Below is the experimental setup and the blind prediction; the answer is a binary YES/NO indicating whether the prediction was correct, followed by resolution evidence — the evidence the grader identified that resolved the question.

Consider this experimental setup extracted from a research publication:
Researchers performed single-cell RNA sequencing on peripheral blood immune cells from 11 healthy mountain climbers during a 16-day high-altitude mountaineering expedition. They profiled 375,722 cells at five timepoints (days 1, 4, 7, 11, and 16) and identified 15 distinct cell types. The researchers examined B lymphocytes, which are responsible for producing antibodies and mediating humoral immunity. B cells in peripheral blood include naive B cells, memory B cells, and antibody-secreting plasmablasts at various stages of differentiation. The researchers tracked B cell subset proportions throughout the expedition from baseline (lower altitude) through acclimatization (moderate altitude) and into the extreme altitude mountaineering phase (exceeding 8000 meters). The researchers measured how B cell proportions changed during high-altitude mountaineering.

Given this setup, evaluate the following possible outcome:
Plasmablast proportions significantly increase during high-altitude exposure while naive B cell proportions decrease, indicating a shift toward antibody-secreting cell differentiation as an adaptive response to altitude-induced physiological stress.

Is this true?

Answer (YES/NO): NO